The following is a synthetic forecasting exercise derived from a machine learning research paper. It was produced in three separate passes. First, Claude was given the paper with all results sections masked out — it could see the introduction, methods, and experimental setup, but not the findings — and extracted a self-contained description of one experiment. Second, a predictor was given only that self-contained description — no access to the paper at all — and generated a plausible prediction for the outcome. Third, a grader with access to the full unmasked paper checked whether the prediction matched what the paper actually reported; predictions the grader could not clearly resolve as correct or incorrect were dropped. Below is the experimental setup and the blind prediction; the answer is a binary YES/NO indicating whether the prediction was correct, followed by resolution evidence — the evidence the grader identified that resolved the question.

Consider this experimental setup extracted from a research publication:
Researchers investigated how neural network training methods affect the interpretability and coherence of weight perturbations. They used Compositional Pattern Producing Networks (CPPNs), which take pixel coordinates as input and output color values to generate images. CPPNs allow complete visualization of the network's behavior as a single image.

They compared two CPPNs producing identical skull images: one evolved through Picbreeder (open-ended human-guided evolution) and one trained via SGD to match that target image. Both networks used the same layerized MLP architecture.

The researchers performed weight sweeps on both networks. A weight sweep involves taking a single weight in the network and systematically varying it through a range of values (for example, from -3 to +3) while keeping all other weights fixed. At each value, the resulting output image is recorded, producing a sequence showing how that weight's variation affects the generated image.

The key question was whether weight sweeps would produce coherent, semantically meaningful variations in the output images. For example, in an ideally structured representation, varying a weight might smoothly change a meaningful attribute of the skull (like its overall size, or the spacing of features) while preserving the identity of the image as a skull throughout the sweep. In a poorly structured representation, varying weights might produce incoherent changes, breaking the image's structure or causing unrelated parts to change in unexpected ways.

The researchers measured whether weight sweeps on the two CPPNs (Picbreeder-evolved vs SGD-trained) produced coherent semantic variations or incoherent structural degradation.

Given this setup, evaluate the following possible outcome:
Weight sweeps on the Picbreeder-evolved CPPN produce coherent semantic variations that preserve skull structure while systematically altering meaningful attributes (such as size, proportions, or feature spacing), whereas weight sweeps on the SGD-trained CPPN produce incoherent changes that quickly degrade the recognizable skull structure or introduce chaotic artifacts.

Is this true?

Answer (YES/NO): YES